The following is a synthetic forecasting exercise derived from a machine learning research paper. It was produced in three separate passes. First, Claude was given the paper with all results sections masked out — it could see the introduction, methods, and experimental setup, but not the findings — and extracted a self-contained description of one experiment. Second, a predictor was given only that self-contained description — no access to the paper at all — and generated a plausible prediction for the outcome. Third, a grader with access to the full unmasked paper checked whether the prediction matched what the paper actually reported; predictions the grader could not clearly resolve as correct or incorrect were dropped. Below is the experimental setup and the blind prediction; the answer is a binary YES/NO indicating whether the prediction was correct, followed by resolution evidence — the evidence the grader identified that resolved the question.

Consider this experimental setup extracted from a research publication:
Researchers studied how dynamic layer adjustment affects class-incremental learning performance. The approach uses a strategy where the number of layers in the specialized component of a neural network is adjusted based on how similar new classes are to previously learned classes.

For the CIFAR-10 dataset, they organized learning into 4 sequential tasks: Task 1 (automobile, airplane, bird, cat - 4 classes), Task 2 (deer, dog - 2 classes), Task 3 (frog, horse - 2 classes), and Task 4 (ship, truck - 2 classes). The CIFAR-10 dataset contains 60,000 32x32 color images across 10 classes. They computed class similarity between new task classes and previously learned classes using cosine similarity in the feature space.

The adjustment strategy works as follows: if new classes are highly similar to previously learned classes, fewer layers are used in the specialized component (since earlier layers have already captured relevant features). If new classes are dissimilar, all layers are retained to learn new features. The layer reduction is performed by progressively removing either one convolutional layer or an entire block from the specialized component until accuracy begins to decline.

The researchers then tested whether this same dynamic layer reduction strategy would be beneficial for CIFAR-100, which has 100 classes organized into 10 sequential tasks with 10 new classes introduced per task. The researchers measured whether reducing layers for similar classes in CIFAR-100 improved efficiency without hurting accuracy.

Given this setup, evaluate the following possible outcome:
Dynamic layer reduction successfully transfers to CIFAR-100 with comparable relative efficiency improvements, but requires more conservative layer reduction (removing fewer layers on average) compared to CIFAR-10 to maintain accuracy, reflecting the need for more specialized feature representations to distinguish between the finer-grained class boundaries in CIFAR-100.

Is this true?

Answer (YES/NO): NO